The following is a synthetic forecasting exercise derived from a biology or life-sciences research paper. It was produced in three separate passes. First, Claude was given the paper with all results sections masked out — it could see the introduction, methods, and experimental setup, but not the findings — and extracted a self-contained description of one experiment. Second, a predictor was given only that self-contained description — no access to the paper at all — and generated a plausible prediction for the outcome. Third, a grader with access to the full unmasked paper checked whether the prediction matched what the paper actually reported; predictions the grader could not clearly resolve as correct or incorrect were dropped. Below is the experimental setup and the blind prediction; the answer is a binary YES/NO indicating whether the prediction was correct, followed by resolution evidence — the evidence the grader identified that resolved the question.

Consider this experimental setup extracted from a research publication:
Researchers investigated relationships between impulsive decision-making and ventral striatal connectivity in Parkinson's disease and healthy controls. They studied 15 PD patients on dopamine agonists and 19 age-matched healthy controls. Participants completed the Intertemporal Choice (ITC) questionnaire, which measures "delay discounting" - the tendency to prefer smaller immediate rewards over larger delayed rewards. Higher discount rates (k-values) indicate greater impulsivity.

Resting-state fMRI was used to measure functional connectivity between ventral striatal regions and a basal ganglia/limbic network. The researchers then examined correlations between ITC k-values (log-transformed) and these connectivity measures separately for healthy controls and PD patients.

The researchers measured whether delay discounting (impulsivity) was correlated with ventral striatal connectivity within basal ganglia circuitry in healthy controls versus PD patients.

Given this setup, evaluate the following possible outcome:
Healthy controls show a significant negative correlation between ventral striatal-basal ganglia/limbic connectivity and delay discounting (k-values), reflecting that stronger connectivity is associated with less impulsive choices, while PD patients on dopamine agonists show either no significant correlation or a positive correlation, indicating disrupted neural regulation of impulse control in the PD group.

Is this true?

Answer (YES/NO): NO